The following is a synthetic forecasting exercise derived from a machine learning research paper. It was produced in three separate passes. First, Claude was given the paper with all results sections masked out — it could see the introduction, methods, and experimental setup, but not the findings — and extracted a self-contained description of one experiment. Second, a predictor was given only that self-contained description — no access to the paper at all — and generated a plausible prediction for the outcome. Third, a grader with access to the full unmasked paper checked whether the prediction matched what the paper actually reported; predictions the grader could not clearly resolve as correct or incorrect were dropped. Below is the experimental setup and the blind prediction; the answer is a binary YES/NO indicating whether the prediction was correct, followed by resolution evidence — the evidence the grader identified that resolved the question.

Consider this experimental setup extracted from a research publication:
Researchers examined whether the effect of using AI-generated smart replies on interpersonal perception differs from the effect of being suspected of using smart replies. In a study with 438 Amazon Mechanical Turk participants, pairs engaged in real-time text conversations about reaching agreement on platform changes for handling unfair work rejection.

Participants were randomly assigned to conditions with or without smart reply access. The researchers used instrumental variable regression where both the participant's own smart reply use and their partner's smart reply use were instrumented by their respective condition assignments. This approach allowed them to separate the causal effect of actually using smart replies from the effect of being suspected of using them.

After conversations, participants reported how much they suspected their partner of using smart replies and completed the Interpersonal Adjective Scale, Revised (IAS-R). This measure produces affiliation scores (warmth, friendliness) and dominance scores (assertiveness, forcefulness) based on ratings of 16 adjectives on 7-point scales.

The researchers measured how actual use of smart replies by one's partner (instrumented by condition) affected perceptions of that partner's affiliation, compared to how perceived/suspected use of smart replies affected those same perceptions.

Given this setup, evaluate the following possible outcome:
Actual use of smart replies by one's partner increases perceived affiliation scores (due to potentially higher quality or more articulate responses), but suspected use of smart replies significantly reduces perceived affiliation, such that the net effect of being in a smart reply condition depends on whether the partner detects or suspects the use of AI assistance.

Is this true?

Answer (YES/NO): YES